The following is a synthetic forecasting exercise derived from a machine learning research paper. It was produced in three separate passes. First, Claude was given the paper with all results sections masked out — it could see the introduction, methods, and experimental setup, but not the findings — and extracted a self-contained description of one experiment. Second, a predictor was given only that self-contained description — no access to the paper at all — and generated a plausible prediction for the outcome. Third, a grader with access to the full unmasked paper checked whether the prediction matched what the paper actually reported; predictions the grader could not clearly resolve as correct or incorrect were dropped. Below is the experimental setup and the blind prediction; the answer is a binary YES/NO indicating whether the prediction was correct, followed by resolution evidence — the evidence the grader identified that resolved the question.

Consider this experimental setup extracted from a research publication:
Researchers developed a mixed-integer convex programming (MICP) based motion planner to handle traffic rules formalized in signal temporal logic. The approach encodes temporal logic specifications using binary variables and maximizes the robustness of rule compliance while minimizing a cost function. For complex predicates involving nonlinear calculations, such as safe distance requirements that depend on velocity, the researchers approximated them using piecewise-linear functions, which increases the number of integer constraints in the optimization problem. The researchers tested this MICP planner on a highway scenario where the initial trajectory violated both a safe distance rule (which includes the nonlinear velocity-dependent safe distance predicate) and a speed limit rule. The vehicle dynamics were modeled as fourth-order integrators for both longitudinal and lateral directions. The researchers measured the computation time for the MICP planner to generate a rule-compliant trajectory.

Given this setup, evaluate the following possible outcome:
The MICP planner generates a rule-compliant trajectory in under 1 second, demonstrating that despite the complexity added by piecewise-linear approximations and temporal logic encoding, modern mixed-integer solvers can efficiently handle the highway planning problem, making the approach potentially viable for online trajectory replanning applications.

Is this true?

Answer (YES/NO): NO